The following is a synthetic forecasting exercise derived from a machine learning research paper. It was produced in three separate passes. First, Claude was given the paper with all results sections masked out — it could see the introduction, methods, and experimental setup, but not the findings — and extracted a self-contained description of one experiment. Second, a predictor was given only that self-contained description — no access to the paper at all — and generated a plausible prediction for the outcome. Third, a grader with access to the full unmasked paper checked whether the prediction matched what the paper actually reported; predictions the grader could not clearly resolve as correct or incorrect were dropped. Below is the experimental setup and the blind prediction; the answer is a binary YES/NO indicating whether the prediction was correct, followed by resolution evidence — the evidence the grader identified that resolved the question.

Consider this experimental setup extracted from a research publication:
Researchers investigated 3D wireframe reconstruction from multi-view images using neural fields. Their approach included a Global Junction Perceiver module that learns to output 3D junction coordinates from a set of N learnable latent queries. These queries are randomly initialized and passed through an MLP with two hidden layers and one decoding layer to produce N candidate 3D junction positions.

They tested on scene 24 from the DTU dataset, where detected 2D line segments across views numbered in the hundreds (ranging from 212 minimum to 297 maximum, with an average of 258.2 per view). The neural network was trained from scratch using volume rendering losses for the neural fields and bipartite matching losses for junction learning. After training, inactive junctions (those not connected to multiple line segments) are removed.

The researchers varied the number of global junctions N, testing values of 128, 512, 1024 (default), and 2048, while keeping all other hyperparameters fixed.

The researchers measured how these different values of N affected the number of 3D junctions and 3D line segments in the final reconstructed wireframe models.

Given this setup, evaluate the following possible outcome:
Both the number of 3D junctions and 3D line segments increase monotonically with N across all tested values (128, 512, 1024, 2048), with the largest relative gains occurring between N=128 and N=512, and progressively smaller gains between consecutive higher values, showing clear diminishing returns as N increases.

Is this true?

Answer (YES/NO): YES